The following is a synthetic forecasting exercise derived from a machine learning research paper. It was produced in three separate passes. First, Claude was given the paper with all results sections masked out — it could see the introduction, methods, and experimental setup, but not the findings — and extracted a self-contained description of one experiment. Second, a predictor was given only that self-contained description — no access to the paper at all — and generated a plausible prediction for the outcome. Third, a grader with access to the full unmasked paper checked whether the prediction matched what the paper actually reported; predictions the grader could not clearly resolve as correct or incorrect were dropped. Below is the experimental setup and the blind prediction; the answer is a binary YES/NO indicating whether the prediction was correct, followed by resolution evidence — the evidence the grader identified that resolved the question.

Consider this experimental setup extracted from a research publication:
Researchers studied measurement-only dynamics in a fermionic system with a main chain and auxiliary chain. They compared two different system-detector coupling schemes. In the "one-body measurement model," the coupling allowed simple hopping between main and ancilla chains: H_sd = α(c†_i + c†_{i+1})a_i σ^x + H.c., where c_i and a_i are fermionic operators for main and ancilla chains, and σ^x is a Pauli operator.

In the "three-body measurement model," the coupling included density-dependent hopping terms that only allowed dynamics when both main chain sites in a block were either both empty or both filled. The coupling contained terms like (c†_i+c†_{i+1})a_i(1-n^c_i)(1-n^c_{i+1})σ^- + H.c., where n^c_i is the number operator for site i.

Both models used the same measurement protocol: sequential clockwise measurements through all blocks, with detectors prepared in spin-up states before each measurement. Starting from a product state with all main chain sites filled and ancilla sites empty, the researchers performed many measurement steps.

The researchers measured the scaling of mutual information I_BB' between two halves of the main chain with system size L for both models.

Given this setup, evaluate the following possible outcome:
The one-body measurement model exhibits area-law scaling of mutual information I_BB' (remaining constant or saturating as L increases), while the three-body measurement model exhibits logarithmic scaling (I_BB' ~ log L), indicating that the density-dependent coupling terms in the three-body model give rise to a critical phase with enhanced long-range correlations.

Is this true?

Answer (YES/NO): NO